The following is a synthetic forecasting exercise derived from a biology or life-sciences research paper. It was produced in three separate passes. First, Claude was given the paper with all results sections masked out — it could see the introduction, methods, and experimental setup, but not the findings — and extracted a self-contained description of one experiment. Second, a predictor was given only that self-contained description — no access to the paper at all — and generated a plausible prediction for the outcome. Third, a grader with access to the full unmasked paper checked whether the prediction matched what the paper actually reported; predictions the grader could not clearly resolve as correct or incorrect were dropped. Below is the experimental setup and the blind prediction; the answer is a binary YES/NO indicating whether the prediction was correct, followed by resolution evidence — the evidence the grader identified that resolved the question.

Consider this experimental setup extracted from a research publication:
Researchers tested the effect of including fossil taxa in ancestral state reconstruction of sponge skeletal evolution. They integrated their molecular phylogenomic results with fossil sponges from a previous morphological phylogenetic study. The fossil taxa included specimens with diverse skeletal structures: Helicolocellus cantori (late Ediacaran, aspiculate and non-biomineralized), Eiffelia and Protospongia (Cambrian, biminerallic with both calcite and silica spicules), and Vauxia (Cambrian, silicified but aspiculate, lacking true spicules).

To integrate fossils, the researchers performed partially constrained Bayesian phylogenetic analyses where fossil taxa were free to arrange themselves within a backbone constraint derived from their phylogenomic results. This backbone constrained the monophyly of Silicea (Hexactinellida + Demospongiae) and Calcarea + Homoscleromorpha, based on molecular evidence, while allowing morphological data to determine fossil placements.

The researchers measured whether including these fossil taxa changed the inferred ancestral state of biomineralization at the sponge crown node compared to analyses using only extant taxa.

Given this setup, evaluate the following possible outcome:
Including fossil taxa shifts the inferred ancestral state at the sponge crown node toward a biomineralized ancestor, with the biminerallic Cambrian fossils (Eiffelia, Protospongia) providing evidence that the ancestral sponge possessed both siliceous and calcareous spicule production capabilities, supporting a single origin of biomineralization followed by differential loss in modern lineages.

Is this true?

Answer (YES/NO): NO